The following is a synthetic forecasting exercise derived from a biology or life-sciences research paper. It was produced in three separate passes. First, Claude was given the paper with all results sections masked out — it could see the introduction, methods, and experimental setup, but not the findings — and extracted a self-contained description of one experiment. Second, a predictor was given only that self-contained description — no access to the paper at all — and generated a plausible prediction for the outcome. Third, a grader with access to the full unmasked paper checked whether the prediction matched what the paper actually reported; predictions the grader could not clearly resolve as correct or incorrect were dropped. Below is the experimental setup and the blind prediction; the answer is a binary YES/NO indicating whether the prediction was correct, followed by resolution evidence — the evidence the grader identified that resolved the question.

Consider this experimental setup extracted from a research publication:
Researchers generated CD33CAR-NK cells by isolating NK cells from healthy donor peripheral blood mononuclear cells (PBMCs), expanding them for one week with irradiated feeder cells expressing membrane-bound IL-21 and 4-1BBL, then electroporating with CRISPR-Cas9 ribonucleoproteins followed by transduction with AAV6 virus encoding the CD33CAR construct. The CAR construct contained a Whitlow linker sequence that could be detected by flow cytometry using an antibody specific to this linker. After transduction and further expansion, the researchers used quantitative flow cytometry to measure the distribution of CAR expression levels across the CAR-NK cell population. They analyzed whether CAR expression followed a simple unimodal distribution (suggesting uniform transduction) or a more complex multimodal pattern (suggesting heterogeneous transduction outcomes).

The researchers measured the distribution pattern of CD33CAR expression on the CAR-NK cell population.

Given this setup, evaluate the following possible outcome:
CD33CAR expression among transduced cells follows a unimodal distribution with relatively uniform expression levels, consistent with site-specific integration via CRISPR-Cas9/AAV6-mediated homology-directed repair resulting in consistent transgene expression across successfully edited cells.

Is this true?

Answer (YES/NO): NO